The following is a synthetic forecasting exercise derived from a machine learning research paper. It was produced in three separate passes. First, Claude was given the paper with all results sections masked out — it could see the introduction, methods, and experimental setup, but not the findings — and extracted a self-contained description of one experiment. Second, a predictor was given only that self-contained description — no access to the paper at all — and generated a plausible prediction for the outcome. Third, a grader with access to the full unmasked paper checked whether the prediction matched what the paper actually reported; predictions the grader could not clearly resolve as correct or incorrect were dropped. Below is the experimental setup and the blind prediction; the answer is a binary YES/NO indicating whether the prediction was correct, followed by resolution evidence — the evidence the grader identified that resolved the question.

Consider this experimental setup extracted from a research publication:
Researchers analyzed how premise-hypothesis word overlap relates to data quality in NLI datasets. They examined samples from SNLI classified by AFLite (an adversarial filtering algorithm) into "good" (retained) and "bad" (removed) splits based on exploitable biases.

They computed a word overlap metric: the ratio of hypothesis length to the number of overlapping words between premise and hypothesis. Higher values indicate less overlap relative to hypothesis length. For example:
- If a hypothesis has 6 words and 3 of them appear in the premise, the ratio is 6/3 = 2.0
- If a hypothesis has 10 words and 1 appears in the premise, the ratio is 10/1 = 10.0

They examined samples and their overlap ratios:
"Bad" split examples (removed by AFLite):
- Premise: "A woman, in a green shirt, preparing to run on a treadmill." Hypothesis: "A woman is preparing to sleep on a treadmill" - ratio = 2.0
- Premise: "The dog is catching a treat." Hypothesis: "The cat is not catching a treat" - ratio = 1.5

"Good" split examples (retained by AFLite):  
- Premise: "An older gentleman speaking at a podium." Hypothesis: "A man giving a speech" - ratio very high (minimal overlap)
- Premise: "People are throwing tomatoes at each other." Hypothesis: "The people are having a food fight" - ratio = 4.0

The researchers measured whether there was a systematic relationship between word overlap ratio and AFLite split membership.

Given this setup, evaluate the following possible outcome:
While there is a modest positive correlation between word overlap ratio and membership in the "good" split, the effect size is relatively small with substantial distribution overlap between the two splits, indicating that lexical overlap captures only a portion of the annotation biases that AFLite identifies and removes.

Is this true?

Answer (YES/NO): YES